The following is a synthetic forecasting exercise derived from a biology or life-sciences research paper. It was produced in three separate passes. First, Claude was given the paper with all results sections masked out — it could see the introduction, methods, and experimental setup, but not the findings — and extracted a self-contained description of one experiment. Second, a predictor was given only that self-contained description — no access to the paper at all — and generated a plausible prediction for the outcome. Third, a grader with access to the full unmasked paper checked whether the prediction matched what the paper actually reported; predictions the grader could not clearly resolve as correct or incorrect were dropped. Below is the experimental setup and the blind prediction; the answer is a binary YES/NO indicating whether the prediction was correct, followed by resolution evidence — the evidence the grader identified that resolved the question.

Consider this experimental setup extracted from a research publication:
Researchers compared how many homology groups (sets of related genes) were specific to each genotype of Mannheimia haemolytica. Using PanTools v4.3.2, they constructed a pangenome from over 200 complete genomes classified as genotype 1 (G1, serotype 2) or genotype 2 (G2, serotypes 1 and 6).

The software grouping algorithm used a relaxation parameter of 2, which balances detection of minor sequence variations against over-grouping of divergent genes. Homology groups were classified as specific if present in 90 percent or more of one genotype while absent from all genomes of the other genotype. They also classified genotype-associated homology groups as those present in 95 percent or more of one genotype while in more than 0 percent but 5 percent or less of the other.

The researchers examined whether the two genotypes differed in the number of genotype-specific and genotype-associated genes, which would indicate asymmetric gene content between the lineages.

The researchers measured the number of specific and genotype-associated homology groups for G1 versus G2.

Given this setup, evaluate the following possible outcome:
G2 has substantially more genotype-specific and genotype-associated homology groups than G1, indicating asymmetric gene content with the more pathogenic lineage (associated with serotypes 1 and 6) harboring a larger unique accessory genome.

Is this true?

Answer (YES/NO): YES